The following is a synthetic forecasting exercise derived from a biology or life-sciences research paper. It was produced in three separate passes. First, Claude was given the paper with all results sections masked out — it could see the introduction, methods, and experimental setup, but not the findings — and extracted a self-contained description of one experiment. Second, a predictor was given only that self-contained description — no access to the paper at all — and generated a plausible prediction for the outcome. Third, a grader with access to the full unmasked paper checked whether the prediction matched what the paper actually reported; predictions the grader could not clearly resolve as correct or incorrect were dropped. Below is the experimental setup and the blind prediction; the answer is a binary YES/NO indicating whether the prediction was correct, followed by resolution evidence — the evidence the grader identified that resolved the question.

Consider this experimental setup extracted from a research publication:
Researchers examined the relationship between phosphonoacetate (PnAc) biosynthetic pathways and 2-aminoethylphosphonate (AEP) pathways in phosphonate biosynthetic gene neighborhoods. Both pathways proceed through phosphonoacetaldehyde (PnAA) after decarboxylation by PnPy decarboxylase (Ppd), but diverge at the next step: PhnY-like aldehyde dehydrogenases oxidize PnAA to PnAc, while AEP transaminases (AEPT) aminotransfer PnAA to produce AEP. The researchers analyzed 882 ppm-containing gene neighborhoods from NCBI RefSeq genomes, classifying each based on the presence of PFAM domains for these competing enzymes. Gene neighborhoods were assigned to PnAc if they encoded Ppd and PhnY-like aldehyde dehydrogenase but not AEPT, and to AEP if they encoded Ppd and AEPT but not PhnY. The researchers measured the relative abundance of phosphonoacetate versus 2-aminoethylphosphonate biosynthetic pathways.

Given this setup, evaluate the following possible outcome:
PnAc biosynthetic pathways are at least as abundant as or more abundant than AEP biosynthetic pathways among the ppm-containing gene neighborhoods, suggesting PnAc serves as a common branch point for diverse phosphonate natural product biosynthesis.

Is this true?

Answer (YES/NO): NO